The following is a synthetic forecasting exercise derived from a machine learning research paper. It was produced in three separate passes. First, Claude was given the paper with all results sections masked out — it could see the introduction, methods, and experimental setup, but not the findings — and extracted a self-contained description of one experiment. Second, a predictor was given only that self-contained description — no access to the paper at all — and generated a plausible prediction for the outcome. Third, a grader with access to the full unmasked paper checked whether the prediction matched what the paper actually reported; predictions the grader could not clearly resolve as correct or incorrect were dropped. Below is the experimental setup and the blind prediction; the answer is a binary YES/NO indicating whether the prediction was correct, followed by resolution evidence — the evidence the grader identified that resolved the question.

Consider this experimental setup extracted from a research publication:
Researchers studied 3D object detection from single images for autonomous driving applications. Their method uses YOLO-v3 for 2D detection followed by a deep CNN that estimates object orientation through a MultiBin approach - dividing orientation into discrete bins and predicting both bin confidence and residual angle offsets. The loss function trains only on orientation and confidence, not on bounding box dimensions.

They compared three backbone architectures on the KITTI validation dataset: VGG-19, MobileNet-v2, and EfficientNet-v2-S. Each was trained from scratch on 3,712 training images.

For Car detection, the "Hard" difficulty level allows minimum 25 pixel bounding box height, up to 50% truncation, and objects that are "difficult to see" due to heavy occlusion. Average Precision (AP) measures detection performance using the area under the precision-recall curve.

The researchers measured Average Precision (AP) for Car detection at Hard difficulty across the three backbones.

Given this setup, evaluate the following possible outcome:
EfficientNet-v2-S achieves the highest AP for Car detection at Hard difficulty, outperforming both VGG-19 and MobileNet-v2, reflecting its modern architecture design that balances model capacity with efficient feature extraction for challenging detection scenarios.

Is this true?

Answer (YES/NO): YES